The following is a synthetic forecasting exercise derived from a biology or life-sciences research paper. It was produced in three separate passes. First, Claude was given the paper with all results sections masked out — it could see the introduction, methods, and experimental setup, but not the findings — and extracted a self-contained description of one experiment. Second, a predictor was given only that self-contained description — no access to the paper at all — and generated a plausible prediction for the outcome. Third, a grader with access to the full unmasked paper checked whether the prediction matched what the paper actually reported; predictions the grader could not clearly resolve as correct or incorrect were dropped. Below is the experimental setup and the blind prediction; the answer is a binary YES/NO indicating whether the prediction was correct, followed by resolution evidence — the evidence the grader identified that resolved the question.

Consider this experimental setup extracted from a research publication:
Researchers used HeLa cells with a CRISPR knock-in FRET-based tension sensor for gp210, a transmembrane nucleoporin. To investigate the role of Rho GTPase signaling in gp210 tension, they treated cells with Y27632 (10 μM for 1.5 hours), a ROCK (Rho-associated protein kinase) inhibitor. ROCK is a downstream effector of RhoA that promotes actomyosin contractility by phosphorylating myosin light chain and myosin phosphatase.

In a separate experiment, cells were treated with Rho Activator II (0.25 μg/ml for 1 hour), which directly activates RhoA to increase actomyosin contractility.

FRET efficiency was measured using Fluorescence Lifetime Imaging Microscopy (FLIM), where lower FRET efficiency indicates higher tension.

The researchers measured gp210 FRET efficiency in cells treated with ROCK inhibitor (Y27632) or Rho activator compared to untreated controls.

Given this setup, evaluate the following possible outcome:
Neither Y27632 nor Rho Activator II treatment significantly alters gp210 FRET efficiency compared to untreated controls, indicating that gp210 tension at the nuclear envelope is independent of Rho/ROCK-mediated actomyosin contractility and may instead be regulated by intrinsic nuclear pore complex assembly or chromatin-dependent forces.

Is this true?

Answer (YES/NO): NO